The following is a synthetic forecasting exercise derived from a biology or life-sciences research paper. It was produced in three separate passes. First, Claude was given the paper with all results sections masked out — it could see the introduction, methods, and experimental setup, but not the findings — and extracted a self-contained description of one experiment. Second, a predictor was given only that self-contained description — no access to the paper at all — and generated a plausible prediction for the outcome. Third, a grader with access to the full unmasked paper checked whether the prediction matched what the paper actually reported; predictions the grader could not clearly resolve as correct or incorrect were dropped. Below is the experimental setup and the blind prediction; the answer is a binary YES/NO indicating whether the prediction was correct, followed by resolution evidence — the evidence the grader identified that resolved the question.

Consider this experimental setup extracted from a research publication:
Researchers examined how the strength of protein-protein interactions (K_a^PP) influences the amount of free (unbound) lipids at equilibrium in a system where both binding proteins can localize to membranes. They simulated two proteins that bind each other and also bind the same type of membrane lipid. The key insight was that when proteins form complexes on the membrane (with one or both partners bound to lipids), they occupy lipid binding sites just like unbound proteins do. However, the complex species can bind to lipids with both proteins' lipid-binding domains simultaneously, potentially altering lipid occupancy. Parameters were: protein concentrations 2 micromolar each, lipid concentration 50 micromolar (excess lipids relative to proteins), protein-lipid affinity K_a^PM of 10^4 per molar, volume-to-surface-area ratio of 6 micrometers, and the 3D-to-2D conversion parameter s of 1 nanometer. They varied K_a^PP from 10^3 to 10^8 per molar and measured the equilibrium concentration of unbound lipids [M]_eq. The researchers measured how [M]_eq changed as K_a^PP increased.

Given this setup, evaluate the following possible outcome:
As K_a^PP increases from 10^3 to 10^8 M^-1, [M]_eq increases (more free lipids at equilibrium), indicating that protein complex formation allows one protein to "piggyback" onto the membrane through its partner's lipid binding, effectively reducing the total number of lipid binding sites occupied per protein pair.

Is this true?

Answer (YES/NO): NO